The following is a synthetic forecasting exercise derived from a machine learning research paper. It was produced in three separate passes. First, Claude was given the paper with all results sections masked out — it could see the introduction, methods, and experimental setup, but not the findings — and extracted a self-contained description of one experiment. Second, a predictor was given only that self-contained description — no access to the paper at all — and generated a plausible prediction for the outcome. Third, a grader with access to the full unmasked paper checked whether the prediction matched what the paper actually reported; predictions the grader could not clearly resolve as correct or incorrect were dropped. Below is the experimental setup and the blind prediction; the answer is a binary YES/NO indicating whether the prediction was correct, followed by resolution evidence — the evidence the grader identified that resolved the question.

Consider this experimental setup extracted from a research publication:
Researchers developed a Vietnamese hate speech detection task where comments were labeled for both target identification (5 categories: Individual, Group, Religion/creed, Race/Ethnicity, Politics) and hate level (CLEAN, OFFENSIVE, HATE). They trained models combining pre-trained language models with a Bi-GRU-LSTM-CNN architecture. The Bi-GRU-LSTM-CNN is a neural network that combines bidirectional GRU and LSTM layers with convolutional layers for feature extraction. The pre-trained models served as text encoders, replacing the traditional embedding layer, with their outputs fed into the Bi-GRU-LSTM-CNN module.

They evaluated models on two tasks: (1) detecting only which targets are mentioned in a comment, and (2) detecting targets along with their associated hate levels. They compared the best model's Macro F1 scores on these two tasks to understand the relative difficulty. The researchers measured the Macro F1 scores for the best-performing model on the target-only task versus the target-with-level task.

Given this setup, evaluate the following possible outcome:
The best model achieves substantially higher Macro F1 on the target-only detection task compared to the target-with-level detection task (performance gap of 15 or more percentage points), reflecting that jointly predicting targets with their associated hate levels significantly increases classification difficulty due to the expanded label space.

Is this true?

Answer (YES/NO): YES